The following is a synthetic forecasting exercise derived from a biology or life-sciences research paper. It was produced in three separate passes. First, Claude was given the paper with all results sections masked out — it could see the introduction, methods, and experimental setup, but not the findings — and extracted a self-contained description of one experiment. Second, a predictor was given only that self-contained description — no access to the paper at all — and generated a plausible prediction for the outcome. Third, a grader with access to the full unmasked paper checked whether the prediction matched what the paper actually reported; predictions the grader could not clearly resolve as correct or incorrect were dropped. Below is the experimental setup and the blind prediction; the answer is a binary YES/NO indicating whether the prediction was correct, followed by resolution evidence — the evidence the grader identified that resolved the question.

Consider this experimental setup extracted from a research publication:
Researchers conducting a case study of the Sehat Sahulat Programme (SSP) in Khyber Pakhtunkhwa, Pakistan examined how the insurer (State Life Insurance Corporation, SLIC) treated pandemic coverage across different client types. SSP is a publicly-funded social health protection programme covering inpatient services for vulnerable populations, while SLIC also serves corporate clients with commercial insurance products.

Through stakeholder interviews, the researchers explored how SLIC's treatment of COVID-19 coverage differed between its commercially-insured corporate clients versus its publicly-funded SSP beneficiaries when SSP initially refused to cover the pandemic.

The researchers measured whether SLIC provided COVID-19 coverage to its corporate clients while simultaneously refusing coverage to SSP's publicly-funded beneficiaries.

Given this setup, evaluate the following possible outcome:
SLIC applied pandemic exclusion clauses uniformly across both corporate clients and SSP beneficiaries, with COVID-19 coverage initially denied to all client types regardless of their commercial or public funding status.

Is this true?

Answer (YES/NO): NO